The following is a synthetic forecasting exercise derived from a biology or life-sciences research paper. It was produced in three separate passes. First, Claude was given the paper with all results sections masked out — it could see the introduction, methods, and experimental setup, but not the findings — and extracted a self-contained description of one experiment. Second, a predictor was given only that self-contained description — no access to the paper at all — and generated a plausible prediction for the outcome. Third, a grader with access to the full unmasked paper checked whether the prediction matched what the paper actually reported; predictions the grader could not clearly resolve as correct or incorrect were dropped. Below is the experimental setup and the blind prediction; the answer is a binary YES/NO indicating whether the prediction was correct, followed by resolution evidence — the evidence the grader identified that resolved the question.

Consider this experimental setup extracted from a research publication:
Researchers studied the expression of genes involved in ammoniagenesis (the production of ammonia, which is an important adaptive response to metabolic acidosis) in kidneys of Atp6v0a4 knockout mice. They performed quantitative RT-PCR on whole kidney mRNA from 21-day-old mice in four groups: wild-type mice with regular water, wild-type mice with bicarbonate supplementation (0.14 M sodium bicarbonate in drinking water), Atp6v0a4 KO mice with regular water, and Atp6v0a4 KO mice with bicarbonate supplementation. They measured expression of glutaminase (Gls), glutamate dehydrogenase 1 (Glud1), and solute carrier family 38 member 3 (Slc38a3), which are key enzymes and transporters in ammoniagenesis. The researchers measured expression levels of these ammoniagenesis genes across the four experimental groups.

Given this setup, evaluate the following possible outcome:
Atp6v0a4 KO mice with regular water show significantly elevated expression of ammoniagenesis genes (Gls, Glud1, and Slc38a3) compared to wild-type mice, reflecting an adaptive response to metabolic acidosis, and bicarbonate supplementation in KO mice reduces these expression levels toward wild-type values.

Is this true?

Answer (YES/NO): YES